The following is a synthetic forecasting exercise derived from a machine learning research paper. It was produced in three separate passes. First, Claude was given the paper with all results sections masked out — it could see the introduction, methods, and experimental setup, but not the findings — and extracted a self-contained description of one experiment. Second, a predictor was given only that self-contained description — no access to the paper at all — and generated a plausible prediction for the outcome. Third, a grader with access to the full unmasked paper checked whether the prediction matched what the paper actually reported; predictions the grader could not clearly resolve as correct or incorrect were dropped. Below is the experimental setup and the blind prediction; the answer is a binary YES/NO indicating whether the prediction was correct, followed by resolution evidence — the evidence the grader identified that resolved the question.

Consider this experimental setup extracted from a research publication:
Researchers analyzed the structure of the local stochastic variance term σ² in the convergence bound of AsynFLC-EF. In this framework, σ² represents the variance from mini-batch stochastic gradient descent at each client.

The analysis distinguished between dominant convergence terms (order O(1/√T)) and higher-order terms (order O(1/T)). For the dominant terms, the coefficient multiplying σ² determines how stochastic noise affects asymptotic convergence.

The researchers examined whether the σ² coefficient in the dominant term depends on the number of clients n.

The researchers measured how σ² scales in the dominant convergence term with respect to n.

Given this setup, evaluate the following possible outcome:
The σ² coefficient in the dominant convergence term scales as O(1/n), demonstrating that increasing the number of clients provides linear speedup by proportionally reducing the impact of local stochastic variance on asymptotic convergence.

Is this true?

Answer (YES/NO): NO